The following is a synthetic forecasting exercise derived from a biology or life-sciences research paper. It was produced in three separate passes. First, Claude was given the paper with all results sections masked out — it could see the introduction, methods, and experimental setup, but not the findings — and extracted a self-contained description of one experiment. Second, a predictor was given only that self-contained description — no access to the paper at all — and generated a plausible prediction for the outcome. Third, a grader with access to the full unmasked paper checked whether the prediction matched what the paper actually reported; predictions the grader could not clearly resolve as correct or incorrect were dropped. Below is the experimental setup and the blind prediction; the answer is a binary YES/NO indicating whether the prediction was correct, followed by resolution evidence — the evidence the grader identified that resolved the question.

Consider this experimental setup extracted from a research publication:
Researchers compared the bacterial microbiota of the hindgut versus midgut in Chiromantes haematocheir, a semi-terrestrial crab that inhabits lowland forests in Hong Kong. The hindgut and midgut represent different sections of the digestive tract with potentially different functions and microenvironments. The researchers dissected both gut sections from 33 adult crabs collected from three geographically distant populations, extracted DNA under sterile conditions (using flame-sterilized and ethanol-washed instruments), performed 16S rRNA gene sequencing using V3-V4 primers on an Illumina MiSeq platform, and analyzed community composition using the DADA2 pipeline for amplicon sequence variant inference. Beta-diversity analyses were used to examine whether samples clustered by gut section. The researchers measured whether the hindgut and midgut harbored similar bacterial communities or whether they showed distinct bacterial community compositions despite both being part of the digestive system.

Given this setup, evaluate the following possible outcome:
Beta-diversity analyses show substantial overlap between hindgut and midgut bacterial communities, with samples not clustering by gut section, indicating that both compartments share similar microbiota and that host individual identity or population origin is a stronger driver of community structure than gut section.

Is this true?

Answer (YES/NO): NO